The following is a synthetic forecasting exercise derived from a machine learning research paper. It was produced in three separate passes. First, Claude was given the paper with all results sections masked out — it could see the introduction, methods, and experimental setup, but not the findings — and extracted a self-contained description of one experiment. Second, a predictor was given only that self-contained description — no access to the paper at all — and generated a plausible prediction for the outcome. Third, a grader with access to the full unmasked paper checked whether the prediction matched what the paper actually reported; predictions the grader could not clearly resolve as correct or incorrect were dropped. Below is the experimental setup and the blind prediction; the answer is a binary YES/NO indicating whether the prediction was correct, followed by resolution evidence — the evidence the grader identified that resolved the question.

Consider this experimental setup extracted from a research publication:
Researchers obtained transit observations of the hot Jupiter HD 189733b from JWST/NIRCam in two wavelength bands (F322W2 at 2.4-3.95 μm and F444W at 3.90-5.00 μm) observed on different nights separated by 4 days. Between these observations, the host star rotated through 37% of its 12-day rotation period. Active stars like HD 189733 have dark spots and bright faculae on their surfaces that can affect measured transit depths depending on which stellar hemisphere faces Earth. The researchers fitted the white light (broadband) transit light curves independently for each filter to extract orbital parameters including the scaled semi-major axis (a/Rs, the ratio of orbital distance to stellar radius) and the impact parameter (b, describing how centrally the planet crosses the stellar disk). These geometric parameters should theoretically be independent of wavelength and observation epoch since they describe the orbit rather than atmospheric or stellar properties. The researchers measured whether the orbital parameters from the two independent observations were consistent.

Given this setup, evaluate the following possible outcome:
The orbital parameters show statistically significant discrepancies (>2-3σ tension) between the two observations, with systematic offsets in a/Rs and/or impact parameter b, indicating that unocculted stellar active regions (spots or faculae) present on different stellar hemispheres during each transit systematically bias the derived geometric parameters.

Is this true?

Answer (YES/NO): NO